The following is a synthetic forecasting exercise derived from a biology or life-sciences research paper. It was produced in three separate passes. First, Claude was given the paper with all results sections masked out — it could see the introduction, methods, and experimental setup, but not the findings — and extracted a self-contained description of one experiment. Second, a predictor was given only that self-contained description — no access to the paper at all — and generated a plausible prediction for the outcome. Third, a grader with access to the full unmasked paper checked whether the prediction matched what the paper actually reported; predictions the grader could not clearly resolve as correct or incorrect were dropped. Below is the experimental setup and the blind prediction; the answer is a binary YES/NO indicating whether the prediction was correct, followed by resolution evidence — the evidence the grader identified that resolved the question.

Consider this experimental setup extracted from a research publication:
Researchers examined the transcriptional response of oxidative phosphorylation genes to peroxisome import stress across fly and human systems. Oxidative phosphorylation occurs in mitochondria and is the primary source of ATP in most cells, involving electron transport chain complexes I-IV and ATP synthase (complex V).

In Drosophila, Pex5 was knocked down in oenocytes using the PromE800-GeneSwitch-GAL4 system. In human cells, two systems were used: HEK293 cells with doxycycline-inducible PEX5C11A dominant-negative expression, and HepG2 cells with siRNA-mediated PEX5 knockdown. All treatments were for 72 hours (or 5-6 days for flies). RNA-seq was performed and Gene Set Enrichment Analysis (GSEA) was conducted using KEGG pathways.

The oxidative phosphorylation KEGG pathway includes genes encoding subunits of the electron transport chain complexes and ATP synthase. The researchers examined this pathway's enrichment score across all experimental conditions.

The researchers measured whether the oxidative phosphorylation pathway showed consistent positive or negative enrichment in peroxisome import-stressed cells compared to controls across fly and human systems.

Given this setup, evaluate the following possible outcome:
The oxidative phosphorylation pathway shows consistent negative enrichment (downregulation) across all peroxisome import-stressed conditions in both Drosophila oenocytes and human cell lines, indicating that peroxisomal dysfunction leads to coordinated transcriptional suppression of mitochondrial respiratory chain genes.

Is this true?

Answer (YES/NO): NO